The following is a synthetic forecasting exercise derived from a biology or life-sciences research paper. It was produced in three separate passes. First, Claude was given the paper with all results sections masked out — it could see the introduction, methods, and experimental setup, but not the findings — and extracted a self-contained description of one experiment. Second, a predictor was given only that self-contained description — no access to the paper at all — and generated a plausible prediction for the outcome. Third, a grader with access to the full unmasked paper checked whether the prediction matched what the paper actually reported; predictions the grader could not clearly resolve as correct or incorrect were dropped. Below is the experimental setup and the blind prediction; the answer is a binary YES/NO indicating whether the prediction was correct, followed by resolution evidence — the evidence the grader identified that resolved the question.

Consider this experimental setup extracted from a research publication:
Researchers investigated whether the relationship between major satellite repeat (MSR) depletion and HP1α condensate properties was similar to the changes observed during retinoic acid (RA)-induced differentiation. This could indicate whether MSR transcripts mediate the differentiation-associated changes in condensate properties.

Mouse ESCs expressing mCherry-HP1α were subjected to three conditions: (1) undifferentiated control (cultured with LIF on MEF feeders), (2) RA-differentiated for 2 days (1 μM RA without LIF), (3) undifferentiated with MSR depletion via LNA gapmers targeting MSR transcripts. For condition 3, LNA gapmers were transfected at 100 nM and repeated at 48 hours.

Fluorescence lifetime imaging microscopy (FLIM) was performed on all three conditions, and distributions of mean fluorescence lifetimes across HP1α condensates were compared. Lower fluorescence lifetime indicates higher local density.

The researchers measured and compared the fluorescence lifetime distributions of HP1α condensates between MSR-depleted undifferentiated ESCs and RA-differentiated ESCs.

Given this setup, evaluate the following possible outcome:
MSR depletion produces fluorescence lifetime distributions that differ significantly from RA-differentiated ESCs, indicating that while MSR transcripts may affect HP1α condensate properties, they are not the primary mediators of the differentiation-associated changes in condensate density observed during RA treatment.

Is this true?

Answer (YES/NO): NO